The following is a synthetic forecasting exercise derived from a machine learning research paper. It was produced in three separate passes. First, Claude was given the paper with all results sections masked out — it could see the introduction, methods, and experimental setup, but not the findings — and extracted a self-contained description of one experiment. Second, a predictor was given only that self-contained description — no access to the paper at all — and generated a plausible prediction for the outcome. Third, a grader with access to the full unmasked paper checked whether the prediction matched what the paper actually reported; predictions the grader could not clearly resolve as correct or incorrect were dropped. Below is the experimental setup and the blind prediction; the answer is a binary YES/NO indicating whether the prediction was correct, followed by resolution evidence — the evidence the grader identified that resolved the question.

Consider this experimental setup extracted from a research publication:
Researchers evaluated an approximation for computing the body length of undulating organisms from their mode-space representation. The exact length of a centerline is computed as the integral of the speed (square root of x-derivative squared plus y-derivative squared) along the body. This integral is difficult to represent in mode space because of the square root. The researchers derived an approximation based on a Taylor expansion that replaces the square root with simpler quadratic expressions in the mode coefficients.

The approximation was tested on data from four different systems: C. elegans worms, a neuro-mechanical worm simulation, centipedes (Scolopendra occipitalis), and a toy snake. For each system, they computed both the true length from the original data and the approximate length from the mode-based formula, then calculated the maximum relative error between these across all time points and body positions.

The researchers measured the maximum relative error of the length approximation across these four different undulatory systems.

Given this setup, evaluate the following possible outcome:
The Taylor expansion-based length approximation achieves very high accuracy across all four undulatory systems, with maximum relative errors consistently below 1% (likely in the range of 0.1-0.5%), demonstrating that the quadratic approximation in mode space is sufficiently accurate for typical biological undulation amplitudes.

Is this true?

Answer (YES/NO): NO